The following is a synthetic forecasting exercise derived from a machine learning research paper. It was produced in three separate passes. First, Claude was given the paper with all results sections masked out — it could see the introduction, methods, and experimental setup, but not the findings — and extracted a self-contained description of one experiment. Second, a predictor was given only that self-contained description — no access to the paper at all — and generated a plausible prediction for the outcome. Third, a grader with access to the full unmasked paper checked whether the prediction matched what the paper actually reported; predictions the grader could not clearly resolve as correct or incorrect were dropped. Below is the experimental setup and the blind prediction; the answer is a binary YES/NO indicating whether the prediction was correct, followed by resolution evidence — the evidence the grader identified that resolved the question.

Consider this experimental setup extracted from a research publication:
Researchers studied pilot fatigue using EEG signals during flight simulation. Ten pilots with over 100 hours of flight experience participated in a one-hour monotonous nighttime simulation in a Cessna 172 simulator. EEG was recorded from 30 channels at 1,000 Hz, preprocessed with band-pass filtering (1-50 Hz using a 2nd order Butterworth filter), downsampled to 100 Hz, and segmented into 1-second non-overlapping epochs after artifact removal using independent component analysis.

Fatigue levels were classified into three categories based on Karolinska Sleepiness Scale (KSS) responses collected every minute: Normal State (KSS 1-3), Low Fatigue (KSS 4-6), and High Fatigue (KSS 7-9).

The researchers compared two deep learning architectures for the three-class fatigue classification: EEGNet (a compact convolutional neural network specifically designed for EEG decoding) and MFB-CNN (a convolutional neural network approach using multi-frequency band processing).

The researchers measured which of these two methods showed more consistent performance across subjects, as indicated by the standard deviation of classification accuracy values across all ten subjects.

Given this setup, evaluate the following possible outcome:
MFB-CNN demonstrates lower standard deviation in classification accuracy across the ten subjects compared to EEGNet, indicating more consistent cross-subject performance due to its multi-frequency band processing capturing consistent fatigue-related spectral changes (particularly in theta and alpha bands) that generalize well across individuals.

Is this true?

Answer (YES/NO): NO